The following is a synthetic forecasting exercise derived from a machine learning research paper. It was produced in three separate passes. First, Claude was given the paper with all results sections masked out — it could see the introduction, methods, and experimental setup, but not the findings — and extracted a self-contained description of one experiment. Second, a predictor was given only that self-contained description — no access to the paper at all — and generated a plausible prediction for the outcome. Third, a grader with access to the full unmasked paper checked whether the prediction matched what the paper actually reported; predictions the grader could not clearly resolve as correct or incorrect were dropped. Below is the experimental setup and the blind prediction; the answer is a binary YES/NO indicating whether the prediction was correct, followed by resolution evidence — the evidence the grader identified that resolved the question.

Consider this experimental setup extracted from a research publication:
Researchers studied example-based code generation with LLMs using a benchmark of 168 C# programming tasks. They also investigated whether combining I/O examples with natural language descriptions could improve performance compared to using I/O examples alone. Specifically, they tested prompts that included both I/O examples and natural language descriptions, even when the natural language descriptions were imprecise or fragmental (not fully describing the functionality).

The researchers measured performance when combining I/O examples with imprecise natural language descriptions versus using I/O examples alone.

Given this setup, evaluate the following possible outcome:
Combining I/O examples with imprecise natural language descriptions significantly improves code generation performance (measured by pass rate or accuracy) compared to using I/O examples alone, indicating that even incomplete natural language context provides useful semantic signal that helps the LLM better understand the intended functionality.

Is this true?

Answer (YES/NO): YES